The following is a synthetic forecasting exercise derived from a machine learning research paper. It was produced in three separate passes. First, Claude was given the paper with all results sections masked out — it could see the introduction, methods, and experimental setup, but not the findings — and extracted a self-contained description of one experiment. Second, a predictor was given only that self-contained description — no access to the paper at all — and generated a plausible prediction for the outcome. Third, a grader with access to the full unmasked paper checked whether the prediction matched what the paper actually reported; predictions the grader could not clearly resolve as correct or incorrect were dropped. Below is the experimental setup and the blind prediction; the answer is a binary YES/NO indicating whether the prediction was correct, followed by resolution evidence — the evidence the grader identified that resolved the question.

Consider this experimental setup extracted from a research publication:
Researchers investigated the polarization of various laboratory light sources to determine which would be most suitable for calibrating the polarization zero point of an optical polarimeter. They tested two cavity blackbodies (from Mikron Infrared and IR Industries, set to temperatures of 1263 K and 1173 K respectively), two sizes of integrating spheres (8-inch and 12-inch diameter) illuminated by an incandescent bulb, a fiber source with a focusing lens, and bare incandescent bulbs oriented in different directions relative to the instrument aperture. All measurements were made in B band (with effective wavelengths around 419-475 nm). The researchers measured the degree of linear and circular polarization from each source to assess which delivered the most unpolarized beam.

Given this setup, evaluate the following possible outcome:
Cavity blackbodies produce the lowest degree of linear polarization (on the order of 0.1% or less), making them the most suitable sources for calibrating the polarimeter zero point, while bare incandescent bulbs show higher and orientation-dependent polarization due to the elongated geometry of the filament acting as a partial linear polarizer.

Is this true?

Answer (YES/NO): YES